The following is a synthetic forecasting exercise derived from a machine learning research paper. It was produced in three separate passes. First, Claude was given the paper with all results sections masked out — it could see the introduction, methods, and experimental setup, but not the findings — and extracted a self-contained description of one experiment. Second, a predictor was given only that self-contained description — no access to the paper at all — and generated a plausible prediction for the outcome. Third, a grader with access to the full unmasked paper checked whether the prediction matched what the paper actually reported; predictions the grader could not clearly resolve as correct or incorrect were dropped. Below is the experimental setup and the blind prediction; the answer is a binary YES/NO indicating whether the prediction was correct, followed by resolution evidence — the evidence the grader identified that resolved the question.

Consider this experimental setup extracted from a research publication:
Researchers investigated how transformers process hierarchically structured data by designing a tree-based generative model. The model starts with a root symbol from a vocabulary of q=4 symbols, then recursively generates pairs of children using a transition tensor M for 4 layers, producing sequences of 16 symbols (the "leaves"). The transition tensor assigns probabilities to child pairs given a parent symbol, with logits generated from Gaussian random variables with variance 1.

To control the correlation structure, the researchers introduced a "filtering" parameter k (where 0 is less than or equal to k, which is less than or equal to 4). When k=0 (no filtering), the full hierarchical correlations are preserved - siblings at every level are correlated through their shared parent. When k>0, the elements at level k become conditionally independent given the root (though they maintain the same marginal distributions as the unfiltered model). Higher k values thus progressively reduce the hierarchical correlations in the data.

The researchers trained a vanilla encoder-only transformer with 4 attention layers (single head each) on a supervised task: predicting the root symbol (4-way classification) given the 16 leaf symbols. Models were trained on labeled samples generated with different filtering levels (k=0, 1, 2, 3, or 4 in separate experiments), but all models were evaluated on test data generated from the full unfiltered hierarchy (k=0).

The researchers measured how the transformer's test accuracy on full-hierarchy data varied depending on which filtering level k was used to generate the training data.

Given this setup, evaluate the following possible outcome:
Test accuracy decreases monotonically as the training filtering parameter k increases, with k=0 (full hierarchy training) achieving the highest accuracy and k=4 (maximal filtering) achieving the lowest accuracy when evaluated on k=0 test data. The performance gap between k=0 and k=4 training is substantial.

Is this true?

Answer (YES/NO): YES